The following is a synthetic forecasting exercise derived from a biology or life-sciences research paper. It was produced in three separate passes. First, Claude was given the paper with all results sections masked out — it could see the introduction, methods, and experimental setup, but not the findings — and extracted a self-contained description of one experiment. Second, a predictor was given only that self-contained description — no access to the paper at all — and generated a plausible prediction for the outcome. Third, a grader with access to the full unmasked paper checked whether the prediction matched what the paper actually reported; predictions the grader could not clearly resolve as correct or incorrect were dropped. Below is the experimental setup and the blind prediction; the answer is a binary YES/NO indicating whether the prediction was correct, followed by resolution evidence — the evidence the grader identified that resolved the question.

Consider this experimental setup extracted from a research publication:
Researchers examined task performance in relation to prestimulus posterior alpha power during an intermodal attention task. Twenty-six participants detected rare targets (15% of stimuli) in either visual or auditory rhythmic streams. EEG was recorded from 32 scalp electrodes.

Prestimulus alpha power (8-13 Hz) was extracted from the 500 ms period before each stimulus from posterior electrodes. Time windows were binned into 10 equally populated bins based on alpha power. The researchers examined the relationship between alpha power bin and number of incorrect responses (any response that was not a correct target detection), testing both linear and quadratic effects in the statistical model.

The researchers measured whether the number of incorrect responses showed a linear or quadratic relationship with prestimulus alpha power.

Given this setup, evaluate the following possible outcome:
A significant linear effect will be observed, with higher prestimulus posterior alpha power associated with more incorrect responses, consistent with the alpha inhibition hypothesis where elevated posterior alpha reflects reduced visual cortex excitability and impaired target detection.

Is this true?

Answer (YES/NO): NO